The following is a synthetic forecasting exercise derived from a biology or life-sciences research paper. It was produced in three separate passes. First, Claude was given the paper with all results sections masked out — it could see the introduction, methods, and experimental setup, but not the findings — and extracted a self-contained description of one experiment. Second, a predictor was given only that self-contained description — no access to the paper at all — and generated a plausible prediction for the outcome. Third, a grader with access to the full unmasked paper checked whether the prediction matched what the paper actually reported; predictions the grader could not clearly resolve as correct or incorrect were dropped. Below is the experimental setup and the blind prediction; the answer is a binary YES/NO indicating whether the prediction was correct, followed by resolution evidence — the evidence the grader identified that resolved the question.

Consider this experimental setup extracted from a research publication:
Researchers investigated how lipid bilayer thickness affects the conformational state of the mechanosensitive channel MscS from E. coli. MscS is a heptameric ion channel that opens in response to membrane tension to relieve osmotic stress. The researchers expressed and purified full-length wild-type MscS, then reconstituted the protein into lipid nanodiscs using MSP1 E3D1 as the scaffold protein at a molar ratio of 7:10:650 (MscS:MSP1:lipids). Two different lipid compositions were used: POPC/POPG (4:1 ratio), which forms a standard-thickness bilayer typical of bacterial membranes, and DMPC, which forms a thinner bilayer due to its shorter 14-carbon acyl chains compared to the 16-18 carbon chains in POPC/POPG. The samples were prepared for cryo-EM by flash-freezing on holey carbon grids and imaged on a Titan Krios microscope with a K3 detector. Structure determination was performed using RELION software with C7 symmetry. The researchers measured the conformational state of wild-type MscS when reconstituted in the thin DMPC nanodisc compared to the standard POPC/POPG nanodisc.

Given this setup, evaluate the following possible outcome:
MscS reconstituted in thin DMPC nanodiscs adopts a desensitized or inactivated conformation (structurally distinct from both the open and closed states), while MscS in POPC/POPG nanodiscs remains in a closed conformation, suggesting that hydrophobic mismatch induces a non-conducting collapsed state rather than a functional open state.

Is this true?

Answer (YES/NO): NO